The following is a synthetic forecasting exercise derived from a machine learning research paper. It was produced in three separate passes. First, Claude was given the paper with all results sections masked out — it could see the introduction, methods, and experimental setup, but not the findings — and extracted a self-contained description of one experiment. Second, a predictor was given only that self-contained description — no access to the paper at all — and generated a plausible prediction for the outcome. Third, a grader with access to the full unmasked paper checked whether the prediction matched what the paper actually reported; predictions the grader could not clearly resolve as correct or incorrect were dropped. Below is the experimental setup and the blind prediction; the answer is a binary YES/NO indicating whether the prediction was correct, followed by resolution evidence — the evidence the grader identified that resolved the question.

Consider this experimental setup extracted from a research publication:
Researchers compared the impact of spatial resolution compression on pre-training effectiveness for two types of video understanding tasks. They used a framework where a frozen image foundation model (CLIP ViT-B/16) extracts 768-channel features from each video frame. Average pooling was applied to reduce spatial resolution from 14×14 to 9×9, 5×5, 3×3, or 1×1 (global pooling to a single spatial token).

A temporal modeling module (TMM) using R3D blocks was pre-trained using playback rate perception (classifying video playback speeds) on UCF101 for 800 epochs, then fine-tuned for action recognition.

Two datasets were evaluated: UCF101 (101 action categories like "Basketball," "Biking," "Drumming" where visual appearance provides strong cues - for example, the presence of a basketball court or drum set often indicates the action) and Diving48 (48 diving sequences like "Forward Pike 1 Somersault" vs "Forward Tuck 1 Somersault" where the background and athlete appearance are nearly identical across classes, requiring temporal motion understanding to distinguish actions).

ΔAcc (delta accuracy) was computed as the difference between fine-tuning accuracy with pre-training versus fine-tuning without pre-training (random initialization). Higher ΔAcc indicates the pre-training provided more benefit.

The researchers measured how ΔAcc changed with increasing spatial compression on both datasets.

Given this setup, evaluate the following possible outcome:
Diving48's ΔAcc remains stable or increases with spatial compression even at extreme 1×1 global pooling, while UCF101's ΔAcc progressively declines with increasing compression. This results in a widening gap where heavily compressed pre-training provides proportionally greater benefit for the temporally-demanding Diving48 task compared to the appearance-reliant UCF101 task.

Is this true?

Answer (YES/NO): NO